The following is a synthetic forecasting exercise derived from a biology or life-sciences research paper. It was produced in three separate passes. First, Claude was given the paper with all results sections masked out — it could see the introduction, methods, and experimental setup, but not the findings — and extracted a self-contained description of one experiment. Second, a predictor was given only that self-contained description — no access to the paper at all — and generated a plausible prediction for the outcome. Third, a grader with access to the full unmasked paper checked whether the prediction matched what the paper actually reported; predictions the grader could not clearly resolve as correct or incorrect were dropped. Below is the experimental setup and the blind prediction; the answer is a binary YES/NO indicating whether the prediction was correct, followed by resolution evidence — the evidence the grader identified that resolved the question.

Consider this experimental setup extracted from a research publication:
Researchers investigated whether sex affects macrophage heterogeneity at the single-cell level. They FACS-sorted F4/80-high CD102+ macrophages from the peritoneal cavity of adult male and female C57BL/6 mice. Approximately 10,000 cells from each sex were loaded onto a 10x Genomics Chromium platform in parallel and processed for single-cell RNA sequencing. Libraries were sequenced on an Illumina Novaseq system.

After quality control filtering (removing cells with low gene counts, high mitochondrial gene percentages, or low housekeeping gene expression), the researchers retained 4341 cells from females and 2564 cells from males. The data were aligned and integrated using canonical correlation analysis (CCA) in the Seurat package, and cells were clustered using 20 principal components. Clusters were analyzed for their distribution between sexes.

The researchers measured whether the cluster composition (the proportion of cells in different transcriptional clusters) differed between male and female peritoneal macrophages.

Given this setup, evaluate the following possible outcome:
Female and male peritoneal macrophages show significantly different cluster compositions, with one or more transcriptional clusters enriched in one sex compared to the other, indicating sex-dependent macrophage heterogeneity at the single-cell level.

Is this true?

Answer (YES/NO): YES